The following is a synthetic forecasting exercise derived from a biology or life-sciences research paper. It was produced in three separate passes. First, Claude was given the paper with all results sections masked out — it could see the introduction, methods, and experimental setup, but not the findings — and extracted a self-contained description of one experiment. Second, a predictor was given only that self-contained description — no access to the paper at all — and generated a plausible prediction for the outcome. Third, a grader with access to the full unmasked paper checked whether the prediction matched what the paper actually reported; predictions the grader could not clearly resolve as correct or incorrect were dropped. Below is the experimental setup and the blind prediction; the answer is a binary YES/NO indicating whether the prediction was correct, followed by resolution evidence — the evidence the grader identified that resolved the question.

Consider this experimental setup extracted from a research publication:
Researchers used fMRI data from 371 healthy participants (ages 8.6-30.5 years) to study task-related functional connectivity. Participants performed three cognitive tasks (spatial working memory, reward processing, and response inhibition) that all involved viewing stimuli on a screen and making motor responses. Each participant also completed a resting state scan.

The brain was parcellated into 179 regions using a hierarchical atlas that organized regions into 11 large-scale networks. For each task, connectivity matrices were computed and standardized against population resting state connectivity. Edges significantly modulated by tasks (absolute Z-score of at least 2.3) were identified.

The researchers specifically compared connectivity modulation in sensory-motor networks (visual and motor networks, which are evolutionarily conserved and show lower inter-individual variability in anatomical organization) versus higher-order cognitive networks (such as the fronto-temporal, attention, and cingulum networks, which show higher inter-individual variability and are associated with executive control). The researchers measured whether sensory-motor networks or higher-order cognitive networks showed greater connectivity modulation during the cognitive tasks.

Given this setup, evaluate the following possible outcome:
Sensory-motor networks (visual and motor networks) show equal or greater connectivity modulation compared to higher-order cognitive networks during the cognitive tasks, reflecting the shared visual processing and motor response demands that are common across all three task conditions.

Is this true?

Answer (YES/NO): YES